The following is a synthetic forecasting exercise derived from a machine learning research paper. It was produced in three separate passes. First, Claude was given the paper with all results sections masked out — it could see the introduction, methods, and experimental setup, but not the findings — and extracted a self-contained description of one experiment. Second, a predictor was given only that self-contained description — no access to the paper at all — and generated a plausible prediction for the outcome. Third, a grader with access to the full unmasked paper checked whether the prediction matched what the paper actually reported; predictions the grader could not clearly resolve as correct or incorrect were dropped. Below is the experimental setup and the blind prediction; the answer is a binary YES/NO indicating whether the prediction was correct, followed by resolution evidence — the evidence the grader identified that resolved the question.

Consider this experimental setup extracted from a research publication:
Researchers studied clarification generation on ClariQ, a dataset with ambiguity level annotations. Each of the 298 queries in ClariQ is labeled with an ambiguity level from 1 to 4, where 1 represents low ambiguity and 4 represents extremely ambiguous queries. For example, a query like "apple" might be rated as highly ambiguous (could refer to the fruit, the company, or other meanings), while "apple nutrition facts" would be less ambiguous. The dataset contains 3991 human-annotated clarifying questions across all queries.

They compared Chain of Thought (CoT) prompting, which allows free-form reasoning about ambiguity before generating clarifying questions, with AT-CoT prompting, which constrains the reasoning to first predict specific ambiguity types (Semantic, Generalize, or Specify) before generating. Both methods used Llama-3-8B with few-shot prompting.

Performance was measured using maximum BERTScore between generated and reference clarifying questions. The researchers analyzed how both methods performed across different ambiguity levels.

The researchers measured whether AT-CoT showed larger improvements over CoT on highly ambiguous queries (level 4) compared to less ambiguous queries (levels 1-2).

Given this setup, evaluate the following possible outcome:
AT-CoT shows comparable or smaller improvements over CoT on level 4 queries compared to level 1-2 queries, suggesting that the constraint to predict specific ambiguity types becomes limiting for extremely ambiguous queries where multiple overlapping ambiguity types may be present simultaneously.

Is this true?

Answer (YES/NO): NO